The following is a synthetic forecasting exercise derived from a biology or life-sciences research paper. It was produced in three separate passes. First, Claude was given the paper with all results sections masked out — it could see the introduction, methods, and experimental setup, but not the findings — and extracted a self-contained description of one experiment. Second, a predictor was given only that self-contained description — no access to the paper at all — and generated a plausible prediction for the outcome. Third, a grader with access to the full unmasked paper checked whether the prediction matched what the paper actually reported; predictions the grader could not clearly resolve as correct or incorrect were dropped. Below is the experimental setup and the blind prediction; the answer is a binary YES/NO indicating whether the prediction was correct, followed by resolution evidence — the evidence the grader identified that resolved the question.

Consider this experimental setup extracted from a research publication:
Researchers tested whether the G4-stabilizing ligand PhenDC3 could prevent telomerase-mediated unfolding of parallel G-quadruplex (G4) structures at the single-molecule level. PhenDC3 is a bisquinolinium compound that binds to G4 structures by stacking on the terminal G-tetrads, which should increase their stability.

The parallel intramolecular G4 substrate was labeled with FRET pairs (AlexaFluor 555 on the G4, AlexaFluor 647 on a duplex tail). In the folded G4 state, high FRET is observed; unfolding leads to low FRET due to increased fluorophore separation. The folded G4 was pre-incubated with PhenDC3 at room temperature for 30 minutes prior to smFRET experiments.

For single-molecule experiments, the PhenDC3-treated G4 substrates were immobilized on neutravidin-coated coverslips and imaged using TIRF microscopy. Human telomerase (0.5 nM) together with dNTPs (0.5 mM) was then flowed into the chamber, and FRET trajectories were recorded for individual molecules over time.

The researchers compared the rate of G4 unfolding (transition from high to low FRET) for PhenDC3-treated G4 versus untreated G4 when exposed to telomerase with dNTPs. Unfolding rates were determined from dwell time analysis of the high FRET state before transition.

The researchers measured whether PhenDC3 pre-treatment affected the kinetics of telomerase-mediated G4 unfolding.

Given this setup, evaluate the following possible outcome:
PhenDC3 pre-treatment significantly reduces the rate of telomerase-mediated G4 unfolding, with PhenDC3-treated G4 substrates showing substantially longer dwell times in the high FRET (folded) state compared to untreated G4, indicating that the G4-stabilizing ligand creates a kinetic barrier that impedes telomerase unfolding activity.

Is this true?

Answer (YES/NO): YES